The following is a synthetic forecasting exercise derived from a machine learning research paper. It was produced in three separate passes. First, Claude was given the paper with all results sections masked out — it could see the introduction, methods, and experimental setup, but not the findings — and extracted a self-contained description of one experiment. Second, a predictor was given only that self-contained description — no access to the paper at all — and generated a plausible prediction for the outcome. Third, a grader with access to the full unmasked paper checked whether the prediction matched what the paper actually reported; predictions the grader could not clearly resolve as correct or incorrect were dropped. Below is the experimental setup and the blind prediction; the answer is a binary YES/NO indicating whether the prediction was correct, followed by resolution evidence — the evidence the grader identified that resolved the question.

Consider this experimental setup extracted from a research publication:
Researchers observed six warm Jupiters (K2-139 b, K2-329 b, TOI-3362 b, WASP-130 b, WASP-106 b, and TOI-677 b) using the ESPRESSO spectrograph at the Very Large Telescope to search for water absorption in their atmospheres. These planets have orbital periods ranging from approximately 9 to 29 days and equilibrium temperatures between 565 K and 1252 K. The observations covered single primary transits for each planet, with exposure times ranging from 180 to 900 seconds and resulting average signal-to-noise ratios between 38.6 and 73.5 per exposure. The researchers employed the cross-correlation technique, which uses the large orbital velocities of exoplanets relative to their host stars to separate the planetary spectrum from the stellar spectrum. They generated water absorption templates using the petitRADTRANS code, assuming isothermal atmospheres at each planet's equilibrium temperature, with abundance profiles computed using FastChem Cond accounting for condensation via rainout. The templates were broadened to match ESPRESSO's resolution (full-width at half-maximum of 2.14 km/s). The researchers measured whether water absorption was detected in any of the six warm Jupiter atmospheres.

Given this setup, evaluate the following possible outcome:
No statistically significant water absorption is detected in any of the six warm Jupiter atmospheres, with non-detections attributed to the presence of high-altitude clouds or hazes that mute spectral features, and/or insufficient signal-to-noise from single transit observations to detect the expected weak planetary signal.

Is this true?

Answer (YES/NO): NO